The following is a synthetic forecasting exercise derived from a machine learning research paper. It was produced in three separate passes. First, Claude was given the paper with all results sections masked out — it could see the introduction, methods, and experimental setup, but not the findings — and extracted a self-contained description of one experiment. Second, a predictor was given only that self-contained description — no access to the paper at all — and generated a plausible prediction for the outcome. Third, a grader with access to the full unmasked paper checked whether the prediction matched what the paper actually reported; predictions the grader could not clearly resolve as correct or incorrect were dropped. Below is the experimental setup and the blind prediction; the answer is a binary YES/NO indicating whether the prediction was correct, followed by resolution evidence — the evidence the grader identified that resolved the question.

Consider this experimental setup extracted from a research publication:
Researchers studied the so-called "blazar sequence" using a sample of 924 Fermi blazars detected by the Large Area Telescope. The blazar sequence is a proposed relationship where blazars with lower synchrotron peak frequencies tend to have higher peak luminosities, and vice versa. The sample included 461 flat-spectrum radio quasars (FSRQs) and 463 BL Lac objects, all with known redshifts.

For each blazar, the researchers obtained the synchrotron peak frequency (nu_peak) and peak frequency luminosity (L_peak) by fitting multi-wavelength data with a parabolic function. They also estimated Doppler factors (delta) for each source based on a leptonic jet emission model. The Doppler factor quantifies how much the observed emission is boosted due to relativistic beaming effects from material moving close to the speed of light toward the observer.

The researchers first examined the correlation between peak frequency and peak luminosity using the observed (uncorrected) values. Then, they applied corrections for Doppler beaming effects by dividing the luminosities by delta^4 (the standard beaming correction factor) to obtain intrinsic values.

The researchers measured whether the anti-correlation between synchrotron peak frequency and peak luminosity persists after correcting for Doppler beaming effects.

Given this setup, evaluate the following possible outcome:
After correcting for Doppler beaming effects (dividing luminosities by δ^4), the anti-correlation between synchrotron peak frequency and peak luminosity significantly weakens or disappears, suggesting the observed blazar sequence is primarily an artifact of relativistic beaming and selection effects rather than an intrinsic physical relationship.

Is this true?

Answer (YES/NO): YES